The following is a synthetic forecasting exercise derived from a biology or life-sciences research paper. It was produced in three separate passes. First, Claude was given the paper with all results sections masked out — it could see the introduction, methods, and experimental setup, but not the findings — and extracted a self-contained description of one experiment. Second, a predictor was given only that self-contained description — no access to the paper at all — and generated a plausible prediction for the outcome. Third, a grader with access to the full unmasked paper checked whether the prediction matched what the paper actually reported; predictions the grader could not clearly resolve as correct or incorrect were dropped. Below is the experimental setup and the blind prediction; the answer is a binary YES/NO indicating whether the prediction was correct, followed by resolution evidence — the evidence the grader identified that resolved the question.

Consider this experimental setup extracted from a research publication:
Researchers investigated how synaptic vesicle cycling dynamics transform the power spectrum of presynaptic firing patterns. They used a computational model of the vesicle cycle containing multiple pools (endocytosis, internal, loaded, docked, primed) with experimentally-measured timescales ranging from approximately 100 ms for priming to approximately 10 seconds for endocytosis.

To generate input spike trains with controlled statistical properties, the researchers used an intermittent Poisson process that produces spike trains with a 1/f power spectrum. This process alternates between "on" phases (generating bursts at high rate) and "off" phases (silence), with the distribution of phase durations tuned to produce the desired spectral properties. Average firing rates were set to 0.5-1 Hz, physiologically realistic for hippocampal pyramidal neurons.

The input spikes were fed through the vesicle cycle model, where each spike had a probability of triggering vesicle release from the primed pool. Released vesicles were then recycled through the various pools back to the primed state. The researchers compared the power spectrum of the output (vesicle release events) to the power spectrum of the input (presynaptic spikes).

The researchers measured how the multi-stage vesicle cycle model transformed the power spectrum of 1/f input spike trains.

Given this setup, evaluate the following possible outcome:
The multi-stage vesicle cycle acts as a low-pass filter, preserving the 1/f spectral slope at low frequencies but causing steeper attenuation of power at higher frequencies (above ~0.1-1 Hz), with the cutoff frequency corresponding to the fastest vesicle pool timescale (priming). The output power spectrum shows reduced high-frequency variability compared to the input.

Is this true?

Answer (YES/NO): NO